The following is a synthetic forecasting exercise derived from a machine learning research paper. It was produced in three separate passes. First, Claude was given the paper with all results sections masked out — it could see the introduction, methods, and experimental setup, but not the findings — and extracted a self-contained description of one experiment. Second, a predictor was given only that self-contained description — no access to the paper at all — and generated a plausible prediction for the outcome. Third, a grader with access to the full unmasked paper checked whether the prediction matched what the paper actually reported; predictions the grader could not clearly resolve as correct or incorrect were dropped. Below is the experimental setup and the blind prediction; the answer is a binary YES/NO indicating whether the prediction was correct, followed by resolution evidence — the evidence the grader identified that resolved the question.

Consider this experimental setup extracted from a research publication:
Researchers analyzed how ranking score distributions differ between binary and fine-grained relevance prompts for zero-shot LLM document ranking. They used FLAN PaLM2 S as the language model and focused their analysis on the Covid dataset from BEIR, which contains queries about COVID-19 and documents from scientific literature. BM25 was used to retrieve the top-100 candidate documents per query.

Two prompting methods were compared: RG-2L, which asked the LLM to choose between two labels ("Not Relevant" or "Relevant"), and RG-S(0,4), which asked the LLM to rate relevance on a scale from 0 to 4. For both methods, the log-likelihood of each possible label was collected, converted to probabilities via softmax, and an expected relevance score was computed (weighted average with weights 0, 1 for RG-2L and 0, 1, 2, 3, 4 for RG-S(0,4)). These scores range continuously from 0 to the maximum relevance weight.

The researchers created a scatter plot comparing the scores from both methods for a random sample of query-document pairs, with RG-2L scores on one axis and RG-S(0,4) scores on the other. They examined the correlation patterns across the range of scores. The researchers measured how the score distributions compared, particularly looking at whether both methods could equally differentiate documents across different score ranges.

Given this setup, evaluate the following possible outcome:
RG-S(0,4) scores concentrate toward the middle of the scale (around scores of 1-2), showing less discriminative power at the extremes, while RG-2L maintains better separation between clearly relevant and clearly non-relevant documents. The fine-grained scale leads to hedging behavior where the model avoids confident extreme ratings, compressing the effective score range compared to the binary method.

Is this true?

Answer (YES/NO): NO